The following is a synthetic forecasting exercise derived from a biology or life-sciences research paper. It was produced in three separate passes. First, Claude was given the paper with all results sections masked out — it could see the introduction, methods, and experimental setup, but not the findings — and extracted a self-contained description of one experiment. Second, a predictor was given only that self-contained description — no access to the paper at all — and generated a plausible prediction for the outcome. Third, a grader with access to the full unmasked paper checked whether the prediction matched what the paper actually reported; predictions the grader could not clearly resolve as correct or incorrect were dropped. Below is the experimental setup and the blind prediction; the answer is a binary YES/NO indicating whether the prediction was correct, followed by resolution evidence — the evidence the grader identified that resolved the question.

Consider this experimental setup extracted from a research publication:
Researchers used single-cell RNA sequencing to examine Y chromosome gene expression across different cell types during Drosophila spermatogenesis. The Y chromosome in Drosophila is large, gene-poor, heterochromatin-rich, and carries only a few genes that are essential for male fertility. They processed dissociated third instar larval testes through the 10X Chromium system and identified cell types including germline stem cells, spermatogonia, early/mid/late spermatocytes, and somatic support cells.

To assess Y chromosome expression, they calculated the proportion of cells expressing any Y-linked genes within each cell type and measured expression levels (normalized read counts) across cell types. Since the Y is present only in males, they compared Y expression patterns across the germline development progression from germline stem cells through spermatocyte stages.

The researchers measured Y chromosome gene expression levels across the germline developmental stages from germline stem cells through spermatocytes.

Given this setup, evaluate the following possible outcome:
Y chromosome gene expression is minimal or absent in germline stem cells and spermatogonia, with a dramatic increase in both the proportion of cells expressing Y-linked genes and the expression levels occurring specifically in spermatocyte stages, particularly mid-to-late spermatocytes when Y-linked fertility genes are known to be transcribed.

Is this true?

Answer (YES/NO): NO